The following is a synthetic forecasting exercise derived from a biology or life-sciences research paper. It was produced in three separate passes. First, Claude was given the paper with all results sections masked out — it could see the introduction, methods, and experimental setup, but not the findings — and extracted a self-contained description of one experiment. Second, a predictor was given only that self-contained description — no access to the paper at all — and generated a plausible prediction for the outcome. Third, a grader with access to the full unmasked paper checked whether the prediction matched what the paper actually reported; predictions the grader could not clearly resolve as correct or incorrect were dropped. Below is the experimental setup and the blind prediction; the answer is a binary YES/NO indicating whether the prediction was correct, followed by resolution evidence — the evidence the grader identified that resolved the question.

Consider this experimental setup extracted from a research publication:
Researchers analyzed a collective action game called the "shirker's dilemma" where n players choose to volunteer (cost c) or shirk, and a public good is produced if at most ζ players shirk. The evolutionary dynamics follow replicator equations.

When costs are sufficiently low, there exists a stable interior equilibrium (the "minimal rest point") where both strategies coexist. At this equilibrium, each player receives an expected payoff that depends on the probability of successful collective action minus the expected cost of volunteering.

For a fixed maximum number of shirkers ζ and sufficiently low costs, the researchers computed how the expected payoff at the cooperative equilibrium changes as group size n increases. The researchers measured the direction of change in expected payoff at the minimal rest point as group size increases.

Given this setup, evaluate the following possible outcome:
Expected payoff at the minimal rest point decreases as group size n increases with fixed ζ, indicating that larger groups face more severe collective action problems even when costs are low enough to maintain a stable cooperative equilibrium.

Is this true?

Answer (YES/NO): YES